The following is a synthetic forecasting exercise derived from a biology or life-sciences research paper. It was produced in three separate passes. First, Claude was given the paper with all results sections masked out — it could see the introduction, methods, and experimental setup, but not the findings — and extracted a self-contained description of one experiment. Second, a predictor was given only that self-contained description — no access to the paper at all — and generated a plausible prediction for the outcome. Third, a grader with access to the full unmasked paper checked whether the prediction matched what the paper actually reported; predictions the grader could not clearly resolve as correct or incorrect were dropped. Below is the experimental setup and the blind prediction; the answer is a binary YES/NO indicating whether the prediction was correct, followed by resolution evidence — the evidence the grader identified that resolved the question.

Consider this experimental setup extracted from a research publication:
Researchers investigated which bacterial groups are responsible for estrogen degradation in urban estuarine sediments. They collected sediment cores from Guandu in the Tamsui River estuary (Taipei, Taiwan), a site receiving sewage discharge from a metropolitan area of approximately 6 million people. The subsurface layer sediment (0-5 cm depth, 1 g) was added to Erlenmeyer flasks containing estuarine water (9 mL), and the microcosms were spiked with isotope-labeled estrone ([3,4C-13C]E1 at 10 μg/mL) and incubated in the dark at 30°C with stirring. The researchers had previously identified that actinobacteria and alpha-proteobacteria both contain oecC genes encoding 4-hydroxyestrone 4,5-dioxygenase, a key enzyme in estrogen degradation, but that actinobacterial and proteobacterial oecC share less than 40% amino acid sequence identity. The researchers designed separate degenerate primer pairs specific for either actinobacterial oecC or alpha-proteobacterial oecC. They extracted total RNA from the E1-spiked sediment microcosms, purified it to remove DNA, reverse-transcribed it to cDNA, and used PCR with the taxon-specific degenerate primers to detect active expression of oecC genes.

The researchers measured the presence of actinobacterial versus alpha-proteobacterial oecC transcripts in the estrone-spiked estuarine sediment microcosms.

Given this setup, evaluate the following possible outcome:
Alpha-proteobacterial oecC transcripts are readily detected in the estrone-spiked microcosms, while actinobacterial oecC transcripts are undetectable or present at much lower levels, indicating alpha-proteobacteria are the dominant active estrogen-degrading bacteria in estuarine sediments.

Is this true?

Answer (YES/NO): NO